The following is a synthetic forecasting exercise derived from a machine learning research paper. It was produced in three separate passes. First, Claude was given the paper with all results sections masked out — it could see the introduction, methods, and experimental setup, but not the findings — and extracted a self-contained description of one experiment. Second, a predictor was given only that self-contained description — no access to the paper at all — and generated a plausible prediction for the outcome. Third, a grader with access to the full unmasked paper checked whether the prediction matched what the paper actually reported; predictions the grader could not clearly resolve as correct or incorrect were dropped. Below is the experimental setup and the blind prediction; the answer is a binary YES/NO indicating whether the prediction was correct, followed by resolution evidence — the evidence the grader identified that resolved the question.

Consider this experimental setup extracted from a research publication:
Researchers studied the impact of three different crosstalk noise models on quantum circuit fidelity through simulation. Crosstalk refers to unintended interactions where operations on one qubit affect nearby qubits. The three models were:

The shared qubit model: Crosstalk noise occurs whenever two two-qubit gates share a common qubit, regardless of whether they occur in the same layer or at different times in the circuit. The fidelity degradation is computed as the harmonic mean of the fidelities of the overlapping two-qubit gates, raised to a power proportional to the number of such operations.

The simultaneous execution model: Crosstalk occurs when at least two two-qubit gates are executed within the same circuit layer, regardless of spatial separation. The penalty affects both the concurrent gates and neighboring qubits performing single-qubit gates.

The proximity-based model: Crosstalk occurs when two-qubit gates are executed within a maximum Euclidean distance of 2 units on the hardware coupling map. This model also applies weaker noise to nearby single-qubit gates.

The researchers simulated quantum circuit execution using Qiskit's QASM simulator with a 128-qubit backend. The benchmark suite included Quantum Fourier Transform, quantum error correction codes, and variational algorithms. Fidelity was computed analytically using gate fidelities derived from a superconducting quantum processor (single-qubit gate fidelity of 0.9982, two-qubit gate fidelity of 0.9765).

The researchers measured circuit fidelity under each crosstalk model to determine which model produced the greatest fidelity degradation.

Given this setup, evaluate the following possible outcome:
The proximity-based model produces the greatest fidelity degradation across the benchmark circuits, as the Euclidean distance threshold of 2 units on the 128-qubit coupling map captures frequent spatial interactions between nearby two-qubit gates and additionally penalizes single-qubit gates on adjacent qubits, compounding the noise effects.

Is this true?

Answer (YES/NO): NO